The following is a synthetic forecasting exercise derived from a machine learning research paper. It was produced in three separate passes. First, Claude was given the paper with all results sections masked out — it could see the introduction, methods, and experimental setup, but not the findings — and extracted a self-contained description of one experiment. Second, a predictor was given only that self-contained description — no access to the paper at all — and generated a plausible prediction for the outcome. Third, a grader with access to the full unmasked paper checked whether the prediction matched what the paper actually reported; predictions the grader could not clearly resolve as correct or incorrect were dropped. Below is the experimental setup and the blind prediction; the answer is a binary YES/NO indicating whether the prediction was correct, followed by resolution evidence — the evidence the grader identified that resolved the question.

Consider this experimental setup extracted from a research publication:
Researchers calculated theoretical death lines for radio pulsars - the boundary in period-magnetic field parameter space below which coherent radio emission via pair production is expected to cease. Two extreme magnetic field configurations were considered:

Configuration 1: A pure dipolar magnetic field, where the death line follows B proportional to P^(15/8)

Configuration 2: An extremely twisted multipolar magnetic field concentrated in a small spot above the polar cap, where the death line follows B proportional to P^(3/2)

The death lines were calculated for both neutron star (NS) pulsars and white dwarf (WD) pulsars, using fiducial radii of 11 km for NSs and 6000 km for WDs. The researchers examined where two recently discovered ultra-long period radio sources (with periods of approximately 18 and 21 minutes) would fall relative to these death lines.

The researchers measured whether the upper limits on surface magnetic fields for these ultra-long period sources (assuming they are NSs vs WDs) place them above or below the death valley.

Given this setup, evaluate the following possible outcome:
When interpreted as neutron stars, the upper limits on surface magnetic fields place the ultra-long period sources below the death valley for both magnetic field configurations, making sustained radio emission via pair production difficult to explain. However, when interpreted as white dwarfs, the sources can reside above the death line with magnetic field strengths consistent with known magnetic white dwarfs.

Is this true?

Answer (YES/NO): NO